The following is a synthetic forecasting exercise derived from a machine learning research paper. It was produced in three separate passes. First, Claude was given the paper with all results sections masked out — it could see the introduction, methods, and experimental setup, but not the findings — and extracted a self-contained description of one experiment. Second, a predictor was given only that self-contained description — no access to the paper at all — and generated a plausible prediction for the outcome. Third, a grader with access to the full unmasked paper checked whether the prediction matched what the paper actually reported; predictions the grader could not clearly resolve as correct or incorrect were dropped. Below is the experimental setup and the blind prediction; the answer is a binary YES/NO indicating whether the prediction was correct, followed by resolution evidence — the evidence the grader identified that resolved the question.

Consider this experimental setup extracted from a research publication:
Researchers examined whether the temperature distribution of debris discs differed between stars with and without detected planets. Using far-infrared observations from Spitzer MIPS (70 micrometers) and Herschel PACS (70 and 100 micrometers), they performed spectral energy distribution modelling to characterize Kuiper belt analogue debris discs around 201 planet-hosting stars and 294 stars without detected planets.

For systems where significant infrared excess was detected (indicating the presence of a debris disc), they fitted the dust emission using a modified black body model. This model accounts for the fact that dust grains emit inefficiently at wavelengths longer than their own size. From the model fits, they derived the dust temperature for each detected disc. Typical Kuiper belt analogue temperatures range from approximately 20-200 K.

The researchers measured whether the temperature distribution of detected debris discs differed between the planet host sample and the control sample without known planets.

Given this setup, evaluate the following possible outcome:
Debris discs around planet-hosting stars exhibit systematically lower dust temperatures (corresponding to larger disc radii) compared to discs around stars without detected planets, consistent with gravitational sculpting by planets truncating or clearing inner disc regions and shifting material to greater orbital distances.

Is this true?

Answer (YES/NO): NO